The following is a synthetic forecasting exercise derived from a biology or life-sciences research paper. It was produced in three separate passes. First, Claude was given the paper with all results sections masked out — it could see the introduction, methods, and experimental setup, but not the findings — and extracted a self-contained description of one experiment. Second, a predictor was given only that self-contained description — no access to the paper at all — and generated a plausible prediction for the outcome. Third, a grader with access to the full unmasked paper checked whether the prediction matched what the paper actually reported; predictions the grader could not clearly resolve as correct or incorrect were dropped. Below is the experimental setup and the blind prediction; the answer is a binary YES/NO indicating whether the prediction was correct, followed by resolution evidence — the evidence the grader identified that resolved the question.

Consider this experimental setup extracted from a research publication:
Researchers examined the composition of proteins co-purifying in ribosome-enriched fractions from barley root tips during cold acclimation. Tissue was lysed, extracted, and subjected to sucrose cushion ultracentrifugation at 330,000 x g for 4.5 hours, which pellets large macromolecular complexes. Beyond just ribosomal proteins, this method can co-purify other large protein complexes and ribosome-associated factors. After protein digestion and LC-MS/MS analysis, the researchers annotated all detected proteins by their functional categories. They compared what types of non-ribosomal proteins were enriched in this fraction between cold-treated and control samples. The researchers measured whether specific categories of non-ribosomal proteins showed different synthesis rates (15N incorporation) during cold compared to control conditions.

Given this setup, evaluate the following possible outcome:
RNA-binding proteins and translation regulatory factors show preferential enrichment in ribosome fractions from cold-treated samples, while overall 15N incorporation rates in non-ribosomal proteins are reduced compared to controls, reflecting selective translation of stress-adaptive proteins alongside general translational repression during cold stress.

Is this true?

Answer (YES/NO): NO